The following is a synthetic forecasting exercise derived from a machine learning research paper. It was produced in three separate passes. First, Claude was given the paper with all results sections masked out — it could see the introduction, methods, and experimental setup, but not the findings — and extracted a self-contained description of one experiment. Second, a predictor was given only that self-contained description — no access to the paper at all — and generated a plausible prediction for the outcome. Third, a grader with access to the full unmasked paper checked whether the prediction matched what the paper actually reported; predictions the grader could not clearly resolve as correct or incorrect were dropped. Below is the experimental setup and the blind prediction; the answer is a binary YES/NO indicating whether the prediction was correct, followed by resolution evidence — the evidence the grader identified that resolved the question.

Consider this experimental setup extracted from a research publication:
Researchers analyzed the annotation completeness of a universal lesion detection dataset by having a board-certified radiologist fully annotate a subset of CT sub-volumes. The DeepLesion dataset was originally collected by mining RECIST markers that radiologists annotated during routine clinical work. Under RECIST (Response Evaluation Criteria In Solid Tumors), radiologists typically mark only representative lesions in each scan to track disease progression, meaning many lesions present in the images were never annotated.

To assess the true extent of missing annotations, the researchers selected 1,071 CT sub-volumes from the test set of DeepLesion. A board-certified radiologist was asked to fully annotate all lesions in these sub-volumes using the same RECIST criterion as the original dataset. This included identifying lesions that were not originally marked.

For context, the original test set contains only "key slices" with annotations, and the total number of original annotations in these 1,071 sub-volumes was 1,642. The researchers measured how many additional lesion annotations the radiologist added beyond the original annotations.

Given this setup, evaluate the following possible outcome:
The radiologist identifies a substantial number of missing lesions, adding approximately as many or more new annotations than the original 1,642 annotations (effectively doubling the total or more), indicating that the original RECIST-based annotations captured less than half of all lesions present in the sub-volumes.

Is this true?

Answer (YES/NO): YES